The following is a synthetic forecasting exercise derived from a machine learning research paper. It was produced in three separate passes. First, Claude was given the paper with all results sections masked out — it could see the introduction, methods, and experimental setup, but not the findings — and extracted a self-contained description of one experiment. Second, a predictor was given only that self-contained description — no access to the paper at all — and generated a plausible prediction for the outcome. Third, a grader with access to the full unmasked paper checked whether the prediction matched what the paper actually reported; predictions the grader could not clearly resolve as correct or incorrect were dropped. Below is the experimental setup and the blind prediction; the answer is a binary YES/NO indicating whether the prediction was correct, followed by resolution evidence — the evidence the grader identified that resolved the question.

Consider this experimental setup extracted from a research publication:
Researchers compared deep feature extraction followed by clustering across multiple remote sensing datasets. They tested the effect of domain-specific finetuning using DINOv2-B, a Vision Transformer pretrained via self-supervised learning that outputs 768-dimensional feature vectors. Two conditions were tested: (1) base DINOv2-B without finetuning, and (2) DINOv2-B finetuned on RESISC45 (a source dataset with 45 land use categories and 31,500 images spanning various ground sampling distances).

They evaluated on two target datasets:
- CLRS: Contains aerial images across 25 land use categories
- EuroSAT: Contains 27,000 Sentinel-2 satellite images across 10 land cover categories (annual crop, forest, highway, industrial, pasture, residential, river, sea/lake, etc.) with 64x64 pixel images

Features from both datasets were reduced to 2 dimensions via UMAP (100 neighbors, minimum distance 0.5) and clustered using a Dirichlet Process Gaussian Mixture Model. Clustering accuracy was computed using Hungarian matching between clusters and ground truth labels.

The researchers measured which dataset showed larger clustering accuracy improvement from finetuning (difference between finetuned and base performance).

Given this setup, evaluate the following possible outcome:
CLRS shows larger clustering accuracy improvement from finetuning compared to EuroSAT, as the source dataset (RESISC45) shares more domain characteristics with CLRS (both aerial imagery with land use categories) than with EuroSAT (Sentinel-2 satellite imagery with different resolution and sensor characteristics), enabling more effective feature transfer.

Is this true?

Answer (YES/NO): YES